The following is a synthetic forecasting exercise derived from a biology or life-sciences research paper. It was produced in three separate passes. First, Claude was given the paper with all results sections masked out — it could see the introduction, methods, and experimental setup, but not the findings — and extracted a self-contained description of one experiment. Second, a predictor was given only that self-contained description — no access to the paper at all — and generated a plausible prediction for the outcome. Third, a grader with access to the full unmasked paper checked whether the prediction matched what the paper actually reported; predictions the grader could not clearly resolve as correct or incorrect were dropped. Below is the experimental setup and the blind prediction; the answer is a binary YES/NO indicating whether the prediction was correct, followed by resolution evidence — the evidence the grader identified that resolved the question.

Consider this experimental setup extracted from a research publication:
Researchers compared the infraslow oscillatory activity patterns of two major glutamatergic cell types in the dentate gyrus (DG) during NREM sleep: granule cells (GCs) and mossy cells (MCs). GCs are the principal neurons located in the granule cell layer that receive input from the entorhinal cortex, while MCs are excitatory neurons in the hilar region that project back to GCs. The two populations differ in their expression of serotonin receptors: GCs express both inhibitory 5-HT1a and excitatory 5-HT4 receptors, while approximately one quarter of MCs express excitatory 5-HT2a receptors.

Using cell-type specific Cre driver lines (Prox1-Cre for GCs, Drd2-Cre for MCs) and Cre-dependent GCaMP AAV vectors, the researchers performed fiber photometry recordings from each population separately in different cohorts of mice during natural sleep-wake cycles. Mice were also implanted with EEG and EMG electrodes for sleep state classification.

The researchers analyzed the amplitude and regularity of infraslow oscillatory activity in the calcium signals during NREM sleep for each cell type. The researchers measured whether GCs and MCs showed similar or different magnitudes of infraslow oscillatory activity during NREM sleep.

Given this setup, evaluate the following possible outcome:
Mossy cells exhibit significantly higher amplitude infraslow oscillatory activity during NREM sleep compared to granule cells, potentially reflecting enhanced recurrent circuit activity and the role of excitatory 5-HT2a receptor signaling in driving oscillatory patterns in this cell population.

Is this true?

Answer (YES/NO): NO